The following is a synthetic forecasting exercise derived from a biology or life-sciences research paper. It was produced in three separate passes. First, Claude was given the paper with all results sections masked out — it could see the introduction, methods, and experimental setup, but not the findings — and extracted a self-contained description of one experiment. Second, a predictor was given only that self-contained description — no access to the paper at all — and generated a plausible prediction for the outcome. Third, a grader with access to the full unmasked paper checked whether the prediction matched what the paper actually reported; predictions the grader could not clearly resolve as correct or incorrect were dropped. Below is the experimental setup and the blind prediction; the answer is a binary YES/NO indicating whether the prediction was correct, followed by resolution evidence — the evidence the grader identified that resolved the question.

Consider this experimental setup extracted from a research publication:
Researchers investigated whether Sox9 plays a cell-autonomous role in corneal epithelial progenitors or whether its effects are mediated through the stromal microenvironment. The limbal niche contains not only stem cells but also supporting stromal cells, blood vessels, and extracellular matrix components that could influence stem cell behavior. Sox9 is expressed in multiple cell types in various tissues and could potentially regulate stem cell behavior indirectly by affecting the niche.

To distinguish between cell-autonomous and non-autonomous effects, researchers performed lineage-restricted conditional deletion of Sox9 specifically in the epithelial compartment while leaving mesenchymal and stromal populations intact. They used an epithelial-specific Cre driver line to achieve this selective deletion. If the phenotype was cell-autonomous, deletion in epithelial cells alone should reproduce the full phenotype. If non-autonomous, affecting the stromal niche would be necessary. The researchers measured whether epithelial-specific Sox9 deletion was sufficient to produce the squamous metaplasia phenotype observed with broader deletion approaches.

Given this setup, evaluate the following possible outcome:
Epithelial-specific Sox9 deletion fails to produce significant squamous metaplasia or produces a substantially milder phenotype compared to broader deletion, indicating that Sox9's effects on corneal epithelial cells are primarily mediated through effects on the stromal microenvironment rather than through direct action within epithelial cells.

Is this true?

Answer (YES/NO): NO